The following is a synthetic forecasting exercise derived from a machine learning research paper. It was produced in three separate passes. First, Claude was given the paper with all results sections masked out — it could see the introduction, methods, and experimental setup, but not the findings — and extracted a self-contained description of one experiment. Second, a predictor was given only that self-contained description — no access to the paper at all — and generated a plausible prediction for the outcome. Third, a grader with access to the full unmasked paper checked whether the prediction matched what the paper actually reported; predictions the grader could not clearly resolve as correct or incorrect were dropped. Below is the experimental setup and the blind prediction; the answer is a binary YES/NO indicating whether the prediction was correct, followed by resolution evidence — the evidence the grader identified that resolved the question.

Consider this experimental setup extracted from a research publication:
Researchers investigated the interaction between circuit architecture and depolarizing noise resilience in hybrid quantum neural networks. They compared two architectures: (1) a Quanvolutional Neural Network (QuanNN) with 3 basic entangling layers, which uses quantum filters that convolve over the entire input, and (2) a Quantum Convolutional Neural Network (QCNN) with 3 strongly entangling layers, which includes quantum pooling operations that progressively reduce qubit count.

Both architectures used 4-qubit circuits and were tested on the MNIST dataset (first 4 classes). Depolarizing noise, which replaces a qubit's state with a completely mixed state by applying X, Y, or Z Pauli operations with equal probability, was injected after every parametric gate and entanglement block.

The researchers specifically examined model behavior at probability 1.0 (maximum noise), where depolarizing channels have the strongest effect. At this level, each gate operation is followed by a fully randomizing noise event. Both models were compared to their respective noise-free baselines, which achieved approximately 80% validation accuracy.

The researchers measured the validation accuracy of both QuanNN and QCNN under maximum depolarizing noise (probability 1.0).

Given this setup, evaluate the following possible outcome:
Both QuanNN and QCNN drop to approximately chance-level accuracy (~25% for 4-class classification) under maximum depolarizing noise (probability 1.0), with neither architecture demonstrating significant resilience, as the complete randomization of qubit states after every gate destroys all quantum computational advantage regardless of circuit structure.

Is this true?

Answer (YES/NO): YES